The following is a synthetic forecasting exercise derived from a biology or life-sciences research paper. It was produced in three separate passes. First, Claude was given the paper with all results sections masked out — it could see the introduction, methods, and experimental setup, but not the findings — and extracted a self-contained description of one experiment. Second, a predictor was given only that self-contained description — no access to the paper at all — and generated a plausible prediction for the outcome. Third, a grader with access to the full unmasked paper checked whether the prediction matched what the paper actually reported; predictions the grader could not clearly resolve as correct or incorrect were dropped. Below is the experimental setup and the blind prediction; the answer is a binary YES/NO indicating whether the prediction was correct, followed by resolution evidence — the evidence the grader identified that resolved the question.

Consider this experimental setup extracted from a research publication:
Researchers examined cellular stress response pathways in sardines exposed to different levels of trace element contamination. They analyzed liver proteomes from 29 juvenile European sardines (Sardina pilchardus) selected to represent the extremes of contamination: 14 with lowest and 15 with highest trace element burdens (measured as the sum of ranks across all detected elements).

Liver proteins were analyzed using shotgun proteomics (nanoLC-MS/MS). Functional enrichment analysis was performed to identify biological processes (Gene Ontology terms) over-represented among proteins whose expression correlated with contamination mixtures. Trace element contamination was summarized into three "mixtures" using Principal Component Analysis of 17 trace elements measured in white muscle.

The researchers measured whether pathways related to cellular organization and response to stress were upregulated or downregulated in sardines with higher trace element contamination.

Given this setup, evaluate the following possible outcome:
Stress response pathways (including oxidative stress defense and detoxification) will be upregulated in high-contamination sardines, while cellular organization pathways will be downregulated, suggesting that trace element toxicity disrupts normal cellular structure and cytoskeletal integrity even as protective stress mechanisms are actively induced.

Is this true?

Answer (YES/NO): NO